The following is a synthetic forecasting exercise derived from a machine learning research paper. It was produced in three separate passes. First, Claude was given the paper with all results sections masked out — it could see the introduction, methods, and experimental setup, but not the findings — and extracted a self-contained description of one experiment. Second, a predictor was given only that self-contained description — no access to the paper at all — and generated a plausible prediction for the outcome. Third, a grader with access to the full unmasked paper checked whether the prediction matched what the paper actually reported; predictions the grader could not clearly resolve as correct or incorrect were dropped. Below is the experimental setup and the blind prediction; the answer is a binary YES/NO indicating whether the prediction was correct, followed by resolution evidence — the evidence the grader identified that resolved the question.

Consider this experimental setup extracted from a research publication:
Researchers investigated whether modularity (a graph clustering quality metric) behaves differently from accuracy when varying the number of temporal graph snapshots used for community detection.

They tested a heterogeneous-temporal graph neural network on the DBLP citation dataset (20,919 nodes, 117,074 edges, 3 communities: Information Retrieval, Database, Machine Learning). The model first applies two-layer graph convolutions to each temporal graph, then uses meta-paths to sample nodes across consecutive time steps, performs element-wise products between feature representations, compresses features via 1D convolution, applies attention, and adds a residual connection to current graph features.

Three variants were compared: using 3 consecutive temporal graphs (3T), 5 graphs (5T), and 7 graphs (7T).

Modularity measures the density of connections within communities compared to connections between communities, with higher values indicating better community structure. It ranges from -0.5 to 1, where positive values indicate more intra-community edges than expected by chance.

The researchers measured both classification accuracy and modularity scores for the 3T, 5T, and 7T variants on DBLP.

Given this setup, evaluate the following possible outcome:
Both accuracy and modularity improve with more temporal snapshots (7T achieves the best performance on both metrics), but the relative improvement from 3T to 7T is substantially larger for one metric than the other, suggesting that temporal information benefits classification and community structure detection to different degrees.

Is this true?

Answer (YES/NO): NO